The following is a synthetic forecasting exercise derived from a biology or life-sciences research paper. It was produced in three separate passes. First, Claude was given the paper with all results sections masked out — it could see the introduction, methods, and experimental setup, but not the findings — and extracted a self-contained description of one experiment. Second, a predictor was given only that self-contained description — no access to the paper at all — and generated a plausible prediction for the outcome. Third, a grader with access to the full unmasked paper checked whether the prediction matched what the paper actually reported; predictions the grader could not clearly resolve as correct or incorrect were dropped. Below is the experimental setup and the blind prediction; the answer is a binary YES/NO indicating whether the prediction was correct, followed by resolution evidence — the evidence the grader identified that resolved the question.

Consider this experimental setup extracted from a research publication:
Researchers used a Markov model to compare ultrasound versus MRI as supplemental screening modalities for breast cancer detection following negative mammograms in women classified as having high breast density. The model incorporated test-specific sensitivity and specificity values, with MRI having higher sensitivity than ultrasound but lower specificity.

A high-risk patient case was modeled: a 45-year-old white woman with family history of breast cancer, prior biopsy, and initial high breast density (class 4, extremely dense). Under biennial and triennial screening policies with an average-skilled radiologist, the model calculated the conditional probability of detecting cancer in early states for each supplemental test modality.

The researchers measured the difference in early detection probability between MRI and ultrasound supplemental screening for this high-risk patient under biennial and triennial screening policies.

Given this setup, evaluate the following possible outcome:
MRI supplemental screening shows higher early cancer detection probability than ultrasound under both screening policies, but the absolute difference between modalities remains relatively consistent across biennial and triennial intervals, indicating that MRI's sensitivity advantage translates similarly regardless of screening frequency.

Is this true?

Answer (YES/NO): NO